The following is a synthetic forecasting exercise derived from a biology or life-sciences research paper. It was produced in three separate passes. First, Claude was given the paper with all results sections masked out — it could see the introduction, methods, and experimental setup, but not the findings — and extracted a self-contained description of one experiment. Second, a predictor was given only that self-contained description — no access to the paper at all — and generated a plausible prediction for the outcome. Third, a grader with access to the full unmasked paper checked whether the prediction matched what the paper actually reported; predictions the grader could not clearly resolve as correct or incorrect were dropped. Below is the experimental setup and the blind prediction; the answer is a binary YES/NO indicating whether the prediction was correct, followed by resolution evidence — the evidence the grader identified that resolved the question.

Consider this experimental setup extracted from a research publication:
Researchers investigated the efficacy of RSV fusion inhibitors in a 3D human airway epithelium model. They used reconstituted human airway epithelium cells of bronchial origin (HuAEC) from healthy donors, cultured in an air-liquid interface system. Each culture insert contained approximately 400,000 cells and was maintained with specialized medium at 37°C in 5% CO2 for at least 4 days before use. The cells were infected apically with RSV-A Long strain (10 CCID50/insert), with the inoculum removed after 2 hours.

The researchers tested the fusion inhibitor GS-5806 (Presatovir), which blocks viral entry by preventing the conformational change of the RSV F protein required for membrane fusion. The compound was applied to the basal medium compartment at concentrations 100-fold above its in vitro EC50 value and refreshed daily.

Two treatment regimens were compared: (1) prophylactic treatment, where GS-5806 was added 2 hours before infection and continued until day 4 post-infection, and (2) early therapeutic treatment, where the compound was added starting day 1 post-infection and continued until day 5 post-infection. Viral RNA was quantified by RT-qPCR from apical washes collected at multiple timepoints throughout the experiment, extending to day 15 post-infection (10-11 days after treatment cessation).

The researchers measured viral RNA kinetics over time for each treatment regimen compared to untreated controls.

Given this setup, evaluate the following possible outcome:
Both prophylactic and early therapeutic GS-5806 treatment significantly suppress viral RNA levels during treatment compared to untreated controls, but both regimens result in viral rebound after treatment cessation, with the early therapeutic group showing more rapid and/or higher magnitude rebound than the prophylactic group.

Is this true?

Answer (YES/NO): NO